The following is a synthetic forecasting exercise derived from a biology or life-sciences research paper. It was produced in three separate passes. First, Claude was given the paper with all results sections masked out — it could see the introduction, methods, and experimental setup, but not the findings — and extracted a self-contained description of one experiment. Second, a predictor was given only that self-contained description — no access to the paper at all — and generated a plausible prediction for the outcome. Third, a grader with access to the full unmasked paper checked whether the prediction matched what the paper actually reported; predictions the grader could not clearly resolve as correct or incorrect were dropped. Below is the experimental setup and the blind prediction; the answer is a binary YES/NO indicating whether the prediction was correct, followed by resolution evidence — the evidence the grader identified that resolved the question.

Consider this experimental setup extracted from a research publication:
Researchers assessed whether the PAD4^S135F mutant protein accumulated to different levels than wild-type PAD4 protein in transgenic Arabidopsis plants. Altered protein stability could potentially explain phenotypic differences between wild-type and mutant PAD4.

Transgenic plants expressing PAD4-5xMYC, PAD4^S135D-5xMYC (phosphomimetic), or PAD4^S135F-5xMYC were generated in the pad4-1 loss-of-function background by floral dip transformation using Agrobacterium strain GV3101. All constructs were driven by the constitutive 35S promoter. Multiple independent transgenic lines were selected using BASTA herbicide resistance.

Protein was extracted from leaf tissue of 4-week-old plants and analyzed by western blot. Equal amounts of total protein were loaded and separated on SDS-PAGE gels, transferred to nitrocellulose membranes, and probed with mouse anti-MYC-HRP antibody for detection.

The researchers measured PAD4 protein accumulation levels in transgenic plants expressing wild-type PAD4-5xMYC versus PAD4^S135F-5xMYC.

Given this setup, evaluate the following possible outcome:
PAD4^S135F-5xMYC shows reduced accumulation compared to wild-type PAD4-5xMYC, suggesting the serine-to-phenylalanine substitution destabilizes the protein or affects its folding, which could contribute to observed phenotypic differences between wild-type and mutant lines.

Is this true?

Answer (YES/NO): NO